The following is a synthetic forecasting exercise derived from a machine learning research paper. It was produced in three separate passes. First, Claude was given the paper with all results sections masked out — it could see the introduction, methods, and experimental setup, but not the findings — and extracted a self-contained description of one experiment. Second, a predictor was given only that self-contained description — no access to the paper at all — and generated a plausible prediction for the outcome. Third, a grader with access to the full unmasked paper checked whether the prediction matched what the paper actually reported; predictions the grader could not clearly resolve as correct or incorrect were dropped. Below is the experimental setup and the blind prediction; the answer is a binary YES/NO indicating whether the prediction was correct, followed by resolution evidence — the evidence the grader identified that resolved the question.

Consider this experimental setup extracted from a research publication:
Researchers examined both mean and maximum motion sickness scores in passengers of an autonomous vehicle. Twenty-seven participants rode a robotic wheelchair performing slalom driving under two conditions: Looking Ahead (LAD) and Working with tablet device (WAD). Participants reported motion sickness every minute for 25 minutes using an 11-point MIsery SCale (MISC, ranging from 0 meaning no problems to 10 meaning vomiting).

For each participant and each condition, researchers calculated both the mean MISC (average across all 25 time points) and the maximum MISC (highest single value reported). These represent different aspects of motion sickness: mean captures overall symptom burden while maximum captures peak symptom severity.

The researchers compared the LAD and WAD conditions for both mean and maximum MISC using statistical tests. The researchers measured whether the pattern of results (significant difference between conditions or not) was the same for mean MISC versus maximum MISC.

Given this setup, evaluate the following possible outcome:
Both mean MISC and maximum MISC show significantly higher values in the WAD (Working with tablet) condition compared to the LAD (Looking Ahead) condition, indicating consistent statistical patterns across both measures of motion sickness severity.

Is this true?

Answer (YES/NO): NO